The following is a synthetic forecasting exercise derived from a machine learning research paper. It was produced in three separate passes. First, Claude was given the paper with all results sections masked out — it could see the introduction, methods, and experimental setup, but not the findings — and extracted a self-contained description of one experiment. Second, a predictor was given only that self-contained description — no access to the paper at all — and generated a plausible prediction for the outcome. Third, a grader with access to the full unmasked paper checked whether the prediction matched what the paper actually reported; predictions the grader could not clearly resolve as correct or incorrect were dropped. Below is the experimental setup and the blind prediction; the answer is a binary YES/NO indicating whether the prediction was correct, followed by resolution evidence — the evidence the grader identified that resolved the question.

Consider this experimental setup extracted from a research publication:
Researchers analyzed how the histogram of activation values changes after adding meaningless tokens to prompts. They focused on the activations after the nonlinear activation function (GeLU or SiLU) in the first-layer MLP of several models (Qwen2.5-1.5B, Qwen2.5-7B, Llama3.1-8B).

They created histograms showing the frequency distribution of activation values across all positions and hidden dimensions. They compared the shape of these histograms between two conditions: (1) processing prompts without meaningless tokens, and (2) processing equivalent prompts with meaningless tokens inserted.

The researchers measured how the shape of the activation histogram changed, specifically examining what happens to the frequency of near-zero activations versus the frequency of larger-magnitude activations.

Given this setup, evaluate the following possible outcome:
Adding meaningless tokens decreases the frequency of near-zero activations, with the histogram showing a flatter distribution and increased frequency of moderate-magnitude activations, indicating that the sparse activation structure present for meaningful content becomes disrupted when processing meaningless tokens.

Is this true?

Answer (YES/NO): NO